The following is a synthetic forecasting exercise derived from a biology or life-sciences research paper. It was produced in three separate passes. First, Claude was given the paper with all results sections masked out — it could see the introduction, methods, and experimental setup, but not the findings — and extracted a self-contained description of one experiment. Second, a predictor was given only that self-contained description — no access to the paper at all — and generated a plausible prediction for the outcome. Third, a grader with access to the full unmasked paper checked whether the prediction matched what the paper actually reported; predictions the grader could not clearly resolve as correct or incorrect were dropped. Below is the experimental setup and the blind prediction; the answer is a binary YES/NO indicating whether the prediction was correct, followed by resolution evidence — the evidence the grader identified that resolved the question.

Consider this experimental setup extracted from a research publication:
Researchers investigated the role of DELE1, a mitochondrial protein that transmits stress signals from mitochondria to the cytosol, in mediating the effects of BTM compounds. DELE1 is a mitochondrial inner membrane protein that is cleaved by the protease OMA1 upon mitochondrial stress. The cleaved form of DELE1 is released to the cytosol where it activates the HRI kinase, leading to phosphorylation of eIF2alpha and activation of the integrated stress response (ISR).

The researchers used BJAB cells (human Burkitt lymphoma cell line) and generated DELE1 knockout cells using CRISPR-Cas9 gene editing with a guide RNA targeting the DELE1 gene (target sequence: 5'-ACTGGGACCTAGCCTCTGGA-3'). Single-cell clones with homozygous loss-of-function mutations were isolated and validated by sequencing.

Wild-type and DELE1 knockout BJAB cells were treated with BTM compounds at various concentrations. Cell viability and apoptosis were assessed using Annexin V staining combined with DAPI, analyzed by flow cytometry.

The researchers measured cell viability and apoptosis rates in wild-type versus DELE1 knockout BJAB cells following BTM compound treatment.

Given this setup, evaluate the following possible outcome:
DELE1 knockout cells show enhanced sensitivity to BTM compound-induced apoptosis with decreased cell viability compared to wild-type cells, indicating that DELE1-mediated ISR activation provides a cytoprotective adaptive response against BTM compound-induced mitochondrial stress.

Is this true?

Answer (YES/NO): NO